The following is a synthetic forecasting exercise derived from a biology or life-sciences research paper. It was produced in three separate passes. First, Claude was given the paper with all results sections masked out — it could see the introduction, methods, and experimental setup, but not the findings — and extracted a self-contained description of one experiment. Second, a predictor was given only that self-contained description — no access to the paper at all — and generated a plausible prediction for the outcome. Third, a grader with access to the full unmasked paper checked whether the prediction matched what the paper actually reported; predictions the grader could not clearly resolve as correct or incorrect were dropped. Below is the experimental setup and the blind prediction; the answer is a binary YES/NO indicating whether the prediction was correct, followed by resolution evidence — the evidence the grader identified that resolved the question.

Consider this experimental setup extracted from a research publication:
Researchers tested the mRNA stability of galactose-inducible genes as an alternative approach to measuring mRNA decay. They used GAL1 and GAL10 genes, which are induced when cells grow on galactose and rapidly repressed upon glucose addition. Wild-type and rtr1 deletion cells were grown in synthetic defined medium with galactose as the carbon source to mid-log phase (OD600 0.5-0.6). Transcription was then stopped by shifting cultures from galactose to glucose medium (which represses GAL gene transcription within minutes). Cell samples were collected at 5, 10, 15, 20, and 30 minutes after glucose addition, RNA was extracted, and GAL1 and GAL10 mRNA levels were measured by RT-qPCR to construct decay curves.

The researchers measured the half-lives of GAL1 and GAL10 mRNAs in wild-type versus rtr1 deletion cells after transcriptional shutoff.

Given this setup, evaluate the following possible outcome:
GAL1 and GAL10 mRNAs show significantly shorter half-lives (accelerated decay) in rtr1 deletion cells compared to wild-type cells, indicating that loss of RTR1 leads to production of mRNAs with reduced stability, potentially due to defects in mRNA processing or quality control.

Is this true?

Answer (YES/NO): NO